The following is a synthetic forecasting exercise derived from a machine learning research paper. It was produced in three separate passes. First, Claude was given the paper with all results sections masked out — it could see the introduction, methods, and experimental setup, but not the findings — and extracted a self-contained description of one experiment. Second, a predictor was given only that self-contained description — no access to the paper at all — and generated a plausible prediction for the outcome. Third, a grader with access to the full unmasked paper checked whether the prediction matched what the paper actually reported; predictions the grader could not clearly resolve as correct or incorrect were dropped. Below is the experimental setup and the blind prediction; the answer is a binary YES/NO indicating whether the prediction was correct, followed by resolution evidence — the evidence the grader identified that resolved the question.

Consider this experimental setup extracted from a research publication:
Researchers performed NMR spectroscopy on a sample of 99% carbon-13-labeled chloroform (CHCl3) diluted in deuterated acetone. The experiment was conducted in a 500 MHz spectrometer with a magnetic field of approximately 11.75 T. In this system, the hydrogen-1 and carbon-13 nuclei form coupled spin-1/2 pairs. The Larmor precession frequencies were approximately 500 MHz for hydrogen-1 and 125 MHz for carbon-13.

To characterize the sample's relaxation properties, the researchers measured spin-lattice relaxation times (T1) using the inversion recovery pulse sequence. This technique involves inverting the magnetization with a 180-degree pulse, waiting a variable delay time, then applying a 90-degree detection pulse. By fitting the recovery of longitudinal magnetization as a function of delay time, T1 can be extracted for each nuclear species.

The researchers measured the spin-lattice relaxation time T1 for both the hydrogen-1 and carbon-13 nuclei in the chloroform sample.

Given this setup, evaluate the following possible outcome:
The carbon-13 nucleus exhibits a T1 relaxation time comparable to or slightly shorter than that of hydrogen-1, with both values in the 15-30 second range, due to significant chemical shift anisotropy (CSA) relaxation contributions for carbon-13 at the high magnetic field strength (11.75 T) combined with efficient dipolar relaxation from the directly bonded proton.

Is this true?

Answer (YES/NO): NO